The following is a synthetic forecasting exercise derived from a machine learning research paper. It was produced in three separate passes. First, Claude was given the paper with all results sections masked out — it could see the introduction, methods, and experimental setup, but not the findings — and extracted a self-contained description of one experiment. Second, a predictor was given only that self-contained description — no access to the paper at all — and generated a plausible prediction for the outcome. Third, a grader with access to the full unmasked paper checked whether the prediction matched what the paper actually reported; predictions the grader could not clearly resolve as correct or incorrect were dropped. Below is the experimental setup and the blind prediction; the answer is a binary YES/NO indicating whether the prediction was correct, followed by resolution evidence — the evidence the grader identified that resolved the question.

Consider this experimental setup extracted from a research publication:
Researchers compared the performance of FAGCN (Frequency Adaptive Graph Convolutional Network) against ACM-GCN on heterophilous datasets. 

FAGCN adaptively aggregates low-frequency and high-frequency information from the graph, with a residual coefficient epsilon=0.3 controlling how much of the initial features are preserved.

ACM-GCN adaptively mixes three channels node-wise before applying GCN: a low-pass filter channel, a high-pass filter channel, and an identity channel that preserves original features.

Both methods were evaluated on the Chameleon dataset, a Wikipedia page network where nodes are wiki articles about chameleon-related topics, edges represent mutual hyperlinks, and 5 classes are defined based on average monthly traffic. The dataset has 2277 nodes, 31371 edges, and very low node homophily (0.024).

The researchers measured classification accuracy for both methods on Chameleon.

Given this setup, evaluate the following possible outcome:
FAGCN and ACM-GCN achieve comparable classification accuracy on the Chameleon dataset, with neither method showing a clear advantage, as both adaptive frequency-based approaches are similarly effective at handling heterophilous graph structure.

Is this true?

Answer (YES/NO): NO